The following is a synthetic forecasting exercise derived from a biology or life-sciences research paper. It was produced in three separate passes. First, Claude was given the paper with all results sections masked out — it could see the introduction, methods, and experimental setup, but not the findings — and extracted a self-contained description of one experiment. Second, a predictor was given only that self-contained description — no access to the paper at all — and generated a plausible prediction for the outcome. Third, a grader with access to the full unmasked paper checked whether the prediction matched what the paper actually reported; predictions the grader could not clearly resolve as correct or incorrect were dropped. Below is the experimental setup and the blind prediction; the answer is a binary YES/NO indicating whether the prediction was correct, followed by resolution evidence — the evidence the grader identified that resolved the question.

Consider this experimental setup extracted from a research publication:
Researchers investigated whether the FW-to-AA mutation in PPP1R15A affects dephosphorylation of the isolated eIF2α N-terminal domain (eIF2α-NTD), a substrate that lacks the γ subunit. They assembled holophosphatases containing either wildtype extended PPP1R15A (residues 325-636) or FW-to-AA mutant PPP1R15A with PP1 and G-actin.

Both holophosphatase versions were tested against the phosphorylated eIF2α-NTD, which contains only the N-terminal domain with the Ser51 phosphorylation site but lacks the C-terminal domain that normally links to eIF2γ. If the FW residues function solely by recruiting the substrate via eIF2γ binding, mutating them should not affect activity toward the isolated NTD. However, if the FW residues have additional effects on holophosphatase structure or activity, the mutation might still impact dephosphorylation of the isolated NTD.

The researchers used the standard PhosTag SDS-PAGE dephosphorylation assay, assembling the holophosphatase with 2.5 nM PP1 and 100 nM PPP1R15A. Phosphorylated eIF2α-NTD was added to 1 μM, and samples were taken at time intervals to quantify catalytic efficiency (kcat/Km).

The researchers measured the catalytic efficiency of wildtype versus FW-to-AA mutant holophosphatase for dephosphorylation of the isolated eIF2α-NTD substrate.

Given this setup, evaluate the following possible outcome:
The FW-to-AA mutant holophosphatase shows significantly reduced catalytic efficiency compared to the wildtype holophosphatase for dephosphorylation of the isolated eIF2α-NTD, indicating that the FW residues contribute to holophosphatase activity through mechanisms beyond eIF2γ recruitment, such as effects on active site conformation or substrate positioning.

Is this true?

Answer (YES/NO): NO